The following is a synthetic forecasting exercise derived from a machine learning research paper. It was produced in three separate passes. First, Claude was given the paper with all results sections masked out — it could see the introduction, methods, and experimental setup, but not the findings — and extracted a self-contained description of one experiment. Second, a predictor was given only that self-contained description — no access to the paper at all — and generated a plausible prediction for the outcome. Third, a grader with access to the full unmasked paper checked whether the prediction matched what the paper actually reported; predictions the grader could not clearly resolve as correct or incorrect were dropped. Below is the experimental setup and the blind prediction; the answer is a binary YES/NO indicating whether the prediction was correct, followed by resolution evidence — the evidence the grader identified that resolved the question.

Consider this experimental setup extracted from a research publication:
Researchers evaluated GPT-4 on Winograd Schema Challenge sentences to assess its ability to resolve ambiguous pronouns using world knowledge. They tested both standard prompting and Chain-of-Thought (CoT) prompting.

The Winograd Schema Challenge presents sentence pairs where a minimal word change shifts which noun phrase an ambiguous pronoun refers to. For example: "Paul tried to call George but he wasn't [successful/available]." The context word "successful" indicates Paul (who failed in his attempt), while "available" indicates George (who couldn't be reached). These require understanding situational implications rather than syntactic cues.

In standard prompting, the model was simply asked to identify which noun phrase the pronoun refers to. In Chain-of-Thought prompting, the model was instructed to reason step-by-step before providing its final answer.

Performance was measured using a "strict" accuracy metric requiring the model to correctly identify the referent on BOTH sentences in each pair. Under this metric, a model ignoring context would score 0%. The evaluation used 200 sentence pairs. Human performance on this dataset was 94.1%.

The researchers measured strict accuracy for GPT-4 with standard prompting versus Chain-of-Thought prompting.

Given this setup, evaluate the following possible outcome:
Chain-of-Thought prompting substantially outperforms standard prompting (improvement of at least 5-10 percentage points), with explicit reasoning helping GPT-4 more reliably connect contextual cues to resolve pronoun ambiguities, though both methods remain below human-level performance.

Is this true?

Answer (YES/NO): YES